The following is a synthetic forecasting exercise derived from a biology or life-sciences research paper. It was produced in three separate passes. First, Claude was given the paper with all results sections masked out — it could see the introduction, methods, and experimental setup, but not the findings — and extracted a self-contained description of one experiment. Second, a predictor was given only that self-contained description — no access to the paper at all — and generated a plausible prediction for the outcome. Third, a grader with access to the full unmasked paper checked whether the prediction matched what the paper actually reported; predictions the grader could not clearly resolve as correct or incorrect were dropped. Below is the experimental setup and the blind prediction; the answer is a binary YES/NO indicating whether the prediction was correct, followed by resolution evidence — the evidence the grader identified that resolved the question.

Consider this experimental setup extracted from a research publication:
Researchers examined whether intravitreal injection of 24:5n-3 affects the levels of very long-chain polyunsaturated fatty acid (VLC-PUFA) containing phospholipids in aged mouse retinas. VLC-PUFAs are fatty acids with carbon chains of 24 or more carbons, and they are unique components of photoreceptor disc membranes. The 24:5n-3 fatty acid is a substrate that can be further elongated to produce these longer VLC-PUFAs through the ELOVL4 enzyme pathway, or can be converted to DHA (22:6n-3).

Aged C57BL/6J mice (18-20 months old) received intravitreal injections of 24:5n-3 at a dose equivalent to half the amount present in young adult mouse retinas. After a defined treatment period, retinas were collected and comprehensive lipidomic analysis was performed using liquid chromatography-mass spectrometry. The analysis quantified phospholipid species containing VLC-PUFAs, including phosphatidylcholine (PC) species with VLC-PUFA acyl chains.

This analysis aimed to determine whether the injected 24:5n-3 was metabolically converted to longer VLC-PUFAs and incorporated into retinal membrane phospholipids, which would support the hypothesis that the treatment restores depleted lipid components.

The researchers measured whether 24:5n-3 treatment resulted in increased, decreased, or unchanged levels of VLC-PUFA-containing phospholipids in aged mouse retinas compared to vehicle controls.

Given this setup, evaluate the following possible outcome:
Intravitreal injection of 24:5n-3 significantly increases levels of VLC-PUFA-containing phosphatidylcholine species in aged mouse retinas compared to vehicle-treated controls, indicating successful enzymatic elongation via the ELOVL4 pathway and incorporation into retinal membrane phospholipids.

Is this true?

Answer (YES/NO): NO